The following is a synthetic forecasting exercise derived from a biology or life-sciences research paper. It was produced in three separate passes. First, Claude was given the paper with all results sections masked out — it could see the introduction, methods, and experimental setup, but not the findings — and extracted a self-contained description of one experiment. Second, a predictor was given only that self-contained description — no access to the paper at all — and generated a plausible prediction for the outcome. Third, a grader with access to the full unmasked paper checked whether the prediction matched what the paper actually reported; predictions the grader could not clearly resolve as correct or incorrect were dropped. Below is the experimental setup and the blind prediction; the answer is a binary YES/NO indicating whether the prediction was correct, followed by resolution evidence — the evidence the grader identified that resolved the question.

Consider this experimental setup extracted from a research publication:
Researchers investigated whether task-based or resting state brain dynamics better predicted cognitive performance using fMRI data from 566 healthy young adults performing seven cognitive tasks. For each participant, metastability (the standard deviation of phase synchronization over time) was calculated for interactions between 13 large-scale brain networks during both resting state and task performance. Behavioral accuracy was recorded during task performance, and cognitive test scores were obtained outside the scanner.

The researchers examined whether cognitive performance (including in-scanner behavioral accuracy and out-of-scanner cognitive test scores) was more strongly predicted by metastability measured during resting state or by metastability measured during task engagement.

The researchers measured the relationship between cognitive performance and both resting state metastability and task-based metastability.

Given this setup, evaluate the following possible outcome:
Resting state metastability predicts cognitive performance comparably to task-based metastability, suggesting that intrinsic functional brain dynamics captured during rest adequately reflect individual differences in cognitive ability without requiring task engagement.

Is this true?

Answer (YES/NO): NO